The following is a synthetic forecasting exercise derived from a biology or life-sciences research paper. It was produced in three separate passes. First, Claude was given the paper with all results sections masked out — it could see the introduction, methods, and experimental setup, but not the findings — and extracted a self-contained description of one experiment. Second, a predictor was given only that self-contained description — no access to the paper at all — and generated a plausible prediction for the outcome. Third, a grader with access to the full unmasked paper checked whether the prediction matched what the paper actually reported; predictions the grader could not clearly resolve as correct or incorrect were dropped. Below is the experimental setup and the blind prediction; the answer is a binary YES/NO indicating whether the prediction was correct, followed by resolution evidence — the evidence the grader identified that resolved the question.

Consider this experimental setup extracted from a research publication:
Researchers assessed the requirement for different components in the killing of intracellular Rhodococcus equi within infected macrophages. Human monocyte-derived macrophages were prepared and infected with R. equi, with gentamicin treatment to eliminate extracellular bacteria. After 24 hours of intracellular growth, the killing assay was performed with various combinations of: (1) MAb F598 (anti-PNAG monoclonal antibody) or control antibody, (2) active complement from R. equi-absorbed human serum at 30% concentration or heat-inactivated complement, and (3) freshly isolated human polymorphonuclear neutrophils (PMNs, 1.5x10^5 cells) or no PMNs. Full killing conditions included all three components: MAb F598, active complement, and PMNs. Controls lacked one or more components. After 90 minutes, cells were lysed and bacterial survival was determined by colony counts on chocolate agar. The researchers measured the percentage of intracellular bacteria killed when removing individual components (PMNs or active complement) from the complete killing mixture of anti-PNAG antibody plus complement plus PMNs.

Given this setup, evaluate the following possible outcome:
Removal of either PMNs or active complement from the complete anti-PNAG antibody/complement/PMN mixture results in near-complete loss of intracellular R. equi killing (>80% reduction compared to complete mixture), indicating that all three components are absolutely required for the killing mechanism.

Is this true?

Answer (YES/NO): YES